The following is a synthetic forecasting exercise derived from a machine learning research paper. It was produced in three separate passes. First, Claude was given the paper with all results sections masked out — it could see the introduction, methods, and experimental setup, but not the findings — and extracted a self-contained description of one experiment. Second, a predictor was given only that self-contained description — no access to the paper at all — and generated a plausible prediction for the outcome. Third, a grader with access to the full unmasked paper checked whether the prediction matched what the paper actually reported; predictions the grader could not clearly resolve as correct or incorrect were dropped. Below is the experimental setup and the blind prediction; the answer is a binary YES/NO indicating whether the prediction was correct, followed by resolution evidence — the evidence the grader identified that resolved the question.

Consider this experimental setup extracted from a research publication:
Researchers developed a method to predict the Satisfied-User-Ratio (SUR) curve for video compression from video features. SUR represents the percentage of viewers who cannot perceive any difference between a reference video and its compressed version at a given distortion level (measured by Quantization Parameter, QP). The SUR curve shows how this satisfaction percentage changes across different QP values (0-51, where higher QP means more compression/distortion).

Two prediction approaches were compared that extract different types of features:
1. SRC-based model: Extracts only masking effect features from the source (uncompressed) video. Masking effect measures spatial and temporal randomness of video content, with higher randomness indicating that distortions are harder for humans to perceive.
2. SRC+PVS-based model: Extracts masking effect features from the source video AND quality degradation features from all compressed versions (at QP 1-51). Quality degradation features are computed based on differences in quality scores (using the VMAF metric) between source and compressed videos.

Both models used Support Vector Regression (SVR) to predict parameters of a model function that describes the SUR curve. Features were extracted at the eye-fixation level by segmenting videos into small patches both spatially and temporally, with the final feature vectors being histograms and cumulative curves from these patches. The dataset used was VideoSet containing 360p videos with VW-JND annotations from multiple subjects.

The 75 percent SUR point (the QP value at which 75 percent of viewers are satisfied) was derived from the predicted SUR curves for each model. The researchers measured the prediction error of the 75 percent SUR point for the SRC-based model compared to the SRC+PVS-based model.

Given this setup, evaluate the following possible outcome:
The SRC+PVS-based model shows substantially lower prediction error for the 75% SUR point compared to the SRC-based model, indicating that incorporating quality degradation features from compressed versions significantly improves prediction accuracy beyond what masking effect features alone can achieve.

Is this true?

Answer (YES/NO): NO